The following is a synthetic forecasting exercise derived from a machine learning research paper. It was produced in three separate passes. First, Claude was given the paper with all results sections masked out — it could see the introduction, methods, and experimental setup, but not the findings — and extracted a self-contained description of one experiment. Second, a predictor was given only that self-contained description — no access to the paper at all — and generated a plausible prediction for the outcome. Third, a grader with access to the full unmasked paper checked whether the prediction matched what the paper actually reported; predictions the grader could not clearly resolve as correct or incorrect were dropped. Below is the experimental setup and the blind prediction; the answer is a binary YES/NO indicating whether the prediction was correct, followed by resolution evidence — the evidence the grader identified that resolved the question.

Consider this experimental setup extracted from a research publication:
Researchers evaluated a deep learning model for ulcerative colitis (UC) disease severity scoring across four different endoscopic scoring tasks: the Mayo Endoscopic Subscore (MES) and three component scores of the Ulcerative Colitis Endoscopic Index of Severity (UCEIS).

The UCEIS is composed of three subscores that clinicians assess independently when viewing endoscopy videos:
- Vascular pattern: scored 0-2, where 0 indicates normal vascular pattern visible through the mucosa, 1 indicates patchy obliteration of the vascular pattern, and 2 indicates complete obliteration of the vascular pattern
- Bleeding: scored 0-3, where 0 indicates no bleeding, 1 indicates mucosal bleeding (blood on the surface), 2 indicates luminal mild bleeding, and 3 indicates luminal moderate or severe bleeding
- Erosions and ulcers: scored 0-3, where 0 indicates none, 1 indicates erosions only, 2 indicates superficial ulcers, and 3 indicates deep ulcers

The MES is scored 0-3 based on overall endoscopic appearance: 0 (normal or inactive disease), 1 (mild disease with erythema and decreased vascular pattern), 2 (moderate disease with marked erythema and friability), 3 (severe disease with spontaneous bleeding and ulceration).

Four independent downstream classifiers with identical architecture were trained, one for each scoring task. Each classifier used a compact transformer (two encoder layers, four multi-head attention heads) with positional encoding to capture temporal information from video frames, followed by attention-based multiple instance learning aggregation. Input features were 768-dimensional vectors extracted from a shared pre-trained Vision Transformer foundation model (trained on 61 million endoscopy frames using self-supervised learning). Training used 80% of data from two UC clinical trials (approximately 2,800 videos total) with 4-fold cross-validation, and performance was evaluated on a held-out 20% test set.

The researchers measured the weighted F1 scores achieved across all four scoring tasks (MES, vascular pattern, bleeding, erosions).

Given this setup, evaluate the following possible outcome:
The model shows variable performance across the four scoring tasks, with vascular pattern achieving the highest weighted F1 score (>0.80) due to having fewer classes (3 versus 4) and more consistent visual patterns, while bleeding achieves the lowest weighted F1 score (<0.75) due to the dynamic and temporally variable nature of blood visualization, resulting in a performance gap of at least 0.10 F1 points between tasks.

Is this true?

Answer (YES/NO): NO